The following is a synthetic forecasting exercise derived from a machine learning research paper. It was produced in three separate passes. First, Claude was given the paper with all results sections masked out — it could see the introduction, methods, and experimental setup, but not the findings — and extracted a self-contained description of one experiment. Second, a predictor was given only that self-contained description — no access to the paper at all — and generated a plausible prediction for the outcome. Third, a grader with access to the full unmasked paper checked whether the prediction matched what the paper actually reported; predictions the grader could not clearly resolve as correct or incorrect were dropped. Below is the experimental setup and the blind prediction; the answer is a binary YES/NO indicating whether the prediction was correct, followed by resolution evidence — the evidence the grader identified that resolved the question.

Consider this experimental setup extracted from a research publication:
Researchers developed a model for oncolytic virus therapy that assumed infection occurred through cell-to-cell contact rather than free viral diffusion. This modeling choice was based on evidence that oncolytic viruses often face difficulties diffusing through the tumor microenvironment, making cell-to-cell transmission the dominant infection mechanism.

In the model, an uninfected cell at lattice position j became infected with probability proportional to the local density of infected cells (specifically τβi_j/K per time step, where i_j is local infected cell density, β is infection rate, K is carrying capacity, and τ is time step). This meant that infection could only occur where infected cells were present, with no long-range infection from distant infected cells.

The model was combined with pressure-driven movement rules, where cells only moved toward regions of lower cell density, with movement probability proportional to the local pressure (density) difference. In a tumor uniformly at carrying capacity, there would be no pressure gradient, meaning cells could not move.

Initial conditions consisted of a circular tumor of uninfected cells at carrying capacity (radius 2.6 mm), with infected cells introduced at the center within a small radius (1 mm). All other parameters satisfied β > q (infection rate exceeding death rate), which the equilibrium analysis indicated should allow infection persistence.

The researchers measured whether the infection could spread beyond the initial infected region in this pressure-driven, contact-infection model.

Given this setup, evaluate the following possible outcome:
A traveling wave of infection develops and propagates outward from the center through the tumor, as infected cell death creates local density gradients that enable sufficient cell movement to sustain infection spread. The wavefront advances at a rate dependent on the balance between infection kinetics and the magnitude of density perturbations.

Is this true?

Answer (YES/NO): NO